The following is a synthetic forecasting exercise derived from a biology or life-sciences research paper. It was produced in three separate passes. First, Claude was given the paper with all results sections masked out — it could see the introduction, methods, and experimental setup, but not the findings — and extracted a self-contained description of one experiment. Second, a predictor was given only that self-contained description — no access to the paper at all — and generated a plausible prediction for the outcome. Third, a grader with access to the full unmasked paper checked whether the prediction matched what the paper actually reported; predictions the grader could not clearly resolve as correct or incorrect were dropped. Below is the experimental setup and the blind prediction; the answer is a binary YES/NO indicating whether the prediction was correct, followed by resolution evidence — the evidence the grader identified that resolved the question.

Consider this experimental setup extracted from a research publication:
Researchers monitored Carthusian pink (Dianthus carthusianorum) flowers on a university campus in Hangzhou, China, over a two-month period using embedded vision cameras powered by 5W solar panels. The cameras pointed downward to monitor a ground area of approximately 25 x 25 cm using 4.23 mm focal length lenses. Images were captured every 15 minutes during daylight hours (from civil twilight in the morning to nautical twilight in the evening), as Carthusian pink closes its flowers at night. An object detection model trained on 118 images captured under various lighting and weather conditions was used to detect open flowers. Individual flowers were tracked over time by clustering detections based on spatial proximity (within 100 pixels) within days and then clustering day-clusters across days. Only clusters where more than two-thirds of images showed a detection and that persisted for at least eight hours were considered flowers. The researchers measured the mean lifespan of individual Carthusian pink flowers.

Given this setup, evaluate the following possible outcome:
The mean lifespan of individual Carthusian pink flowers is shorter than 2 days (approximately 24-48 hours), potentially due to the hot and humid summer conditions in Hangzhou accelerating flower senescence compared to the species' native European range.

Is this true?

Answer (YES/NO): NO